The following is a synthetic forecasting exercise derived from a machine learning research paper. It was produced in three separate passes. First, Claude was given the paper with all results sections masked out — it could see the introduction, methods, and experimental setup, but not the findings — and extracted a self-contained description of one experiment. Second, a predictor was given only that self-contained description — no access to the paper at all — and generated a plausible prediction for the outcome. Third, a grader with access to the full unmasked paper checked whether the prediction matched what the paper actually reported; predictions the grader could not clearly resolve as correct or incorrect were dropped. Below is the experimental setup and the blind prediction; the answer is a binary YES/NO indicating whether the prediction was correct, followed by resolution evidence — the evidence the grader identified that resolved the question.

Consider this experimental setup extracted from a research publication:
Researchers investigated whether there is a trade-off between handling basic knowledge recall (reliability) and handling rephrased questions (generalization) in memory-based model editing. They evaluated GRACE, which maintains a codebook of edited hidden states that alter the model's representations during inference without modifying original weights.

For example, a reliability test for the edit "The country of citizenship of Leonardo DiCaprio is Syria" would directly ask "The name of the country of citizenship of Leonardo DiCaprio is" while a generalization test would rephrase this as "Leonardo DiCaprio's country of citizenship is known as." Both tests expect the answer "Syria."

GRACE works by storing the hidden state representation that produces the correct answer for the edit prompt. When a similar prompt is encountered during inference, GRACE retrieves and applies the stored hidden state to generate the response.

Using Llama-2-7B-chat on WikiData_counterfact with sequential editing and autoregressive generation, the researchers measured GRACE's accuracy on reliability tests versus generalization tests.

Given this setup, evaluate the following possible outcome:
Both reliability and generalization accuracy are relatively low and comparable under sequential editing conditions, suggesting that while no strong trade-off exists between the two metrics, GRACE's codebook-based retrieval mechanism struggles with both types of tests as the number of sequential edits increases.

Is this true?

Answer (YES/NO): NO